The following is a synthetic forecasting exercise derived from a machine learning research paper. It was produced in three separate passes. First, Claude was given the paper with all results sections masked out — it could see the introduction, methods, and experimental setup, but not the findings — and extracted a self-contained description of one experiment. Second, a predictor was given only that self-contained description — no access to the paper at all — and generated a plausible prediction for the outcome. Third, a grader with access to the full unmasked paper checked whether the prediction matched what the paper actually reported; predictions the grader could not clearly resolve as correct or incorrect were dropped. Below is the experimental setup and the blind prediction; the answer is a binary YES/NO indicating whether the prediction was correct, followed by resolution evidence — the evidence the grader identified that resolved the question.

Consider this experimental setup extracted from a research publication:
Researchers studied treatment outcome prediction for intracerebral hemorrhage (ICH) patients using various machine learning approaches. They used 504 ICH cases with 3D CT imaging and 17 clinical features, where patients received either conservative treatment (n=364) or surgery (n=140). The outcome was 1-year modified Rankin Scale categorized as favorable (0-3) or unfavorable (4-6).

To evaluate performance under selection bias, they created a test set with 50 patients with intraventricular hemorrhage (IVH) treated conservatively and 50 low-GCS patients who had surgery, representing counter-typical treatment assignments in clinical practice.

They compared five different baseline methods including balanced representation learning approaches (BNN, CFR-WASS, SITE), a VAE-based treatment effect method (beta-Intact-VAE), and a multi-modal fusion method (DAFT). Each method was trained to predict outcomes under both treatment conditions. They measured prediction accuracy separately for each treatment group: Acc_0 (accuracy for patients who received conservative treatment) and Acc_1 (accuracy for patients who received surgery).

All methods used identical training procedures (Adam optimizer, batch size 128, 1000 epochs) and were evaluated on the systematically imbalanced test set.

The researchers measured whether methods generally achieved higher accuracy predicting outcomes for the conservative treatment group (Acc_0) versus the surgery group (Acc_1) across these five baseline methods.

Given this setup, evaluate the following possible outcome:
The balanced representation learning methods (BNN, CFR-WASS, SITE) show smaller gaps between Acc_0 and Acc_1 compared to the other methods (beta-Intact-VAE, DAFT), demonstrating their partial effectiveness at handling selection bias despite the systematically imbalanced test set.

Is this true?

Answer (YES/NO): NO